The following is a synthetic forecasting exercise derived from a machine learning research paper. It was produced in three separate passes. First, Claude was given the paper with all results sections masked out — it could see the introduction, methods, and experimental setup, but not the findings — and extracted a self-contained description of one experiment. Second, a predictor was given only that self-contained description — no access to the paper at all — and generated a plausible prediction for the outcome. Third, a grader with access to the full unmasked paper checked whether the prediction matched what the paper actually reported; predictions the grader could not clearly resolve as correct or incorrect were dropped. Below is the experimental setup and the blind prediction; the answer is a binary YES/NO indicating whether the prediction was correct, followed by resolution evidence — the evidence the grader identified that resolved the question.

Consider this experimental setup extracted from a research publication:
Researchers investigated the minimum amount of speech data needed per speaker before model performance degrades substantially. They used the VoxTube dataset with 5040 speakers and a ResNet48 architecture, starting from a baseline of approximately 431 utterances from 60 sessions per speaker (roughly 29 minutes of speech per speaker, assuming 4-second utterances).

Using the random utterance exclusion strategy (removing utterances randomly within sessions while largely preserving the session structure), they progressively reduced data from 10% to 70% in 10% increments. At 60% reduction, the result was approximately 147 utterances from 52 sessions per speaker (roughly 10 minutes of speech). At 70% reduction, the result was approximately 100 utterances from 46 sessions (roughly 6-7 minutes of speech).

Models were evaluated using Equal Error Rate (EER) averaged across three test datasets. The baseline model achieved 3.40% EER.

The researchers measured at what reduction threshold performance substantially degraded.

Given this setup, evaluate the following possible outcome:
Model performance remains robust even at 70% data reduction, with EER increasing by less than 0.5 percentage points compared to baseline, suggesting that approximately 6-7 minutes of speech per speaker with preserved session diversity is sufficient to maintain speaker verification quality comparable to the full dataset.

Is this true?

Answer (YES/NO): NO